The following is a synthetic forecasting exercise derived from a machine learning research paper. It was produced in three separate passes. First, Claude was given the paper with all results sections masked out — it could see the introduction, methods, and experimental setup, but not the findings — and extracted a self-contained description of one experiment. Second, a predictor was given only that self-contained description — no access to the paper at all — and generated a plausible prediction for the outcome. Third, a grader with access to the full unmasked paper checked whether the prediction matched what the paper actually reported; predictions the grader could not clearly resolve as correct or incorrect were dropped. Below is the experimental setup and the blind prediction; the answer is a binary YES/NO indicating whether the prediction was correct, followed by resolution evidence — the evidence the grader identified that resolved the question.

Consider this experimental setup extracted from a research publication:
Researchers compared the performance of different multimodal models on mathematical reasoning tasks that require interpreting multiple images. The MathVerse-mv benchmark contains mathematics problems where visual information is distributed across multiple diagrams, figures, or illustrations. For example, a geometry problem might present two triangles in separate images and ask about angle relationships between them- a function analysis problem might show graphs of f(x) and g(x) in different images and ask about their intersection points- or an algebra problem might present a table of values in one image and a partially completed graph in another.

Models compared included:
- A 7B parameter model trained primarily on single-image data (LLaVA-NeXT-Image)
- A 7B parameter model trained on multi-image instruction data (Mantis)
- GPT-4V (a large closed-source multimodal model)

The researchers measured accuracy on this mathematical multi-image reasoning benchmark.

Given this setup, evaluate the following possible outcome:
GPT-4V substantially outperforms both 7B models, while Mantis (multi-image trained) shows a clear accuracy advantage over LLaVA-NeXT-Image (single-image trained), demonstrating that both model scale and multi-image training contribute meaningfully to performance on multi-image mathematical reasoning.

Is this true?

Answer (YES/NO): YES